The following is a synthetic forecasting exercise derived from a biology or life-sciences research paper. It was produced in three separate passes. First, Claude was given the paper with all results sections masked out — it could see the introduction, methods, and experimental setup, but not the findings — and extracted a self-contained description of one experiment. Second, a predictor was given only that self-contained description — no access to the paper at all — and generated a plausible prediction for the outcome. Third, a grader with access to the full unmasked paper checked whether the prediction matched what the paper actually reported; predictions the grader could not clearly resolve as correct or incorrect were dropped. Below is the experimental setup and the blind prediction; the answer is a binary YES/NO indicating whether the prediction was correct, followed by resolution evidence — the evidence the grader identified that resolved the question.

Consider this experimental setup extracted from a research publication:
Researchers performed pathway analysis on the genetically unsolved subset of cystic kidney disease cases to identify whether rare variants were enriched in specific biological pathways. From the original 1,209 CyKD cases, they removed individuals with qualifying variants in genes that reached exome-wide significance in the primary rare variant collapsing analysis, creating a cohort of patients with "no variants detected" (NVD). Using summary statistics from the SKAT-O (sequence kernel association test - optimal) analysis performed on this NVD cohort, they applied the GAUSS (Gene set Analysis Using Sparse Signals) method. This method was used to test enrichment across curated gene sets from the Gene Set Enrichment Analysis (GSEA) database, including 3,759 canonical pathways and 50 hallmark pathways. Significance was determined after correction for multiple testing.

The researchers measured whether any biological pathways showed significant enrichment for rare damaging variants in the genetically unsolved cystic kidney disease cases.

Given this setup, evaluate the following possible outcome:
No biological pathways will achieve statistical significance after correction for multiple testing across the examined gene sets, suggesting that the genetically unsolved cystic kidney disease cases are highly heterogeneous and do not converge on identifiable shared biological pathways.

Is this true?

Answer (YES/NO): YES